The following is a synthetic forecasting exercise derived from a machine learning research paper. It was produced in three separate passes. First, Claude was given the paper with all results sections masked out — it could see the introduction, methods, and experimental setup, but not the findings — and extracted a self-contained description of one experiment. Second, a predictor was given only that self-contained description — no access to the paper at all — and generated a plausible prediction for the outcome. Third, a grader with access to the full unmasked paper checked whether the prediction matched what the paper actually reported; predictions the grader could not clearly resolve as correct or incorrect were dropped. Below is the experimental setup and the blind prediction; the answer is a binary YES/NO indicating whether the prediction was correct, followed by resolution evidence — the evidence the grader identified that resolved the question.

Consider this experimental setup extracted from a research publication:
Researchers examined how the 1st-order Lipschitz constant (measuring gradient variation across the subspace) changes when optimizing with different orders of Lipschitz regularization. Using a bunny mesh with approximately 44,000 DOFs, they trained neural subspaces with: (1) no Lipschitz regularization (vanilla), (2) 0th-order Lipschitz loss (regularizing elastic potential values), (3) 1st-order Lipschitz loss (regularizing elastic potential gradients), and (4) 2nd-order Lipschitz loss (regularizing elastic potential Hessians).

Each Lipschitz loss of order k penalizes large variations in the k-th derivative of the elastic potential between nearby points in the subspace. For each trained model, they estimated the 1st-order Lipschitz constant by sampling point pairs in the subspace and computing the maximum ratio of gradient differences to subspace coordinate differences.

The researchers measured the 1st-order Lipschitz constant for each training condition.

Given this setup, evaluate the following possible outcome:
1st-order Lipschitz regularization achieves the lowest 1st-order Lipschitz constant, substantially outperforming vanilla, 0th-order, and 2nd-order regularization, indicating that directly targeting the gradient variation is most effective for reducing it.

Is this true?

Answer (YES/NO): NO